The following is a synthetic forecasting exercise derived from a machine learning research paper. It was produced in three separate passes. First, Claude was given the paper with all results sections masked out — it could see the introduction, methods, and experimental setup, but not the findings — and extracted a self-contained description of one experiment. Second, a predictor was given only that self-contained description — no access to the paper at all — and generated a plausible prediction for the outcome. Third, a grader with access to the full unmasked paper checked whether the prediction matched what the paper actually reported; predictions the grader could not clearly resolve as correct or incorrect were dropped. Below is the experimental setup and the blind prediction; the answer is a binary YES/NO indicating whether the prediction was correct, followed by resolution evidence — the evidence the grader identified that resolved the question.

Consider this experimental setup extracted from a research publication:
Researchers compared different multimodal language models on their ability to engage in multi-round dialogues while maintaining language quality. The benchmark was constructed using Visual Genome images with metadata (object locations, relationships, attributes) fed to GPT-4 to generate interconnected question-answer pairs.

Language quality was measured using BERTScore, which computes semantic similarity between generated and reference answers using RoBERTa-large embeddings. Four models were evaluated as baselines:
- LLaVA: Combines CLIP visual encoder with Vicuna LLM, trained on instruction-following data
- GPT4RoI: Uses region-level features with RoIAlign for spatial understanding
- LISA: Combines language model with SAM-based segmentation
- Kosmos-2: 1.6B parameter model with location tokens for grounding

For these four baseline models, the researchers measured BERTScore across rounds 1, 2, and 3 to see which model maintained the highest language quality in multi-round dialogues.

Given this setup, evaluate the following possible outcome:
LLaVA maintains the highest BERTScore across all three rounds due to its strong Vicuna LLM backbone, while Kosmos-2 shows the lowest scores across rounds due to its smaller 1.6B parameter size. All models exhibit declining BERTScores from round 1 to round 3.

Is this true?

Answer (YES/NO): NO